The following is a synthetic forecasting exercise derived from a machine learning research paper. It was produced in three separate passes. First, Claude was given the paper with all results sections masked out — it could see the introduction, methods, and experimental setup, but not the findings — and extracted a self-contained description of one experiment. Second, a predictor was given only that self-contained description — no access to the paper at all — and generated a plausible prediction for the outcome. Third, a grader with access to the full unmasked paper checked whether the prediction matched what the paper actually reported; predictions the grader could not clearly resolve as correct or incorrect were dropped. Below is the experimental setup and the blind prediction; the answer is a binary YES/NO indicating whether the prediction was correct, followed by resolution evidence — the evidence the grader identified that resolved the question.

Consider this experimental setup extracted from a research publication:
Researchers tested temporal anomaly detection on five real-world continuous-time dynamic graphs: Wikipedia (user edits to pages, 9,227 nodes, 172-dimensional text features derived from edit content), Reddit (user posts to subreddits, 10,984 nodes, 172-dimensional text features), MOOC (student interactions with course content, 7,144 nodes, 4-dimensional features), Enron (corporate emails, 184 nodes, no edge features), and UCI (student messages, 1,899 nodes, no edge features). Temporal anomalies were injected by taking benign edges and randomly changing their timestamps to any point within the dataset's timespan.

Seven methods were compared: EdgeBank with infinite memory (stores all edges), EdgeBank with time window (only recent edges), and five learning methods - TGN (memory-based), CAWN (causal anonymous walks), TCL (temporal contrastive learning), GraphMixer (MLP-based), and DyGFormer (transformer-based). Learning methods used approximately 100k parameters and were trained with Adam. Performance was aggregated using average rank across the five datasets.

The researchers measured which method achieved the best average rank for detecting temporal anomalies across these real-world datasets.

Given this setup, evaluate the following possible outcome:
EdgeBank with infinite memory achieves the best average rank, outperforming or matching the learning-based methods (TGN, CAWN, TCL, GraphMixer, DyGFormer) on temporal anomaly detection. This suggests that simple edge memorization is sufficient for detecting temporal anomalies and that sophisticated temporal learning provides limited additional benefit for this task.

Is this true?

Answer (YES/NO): NO